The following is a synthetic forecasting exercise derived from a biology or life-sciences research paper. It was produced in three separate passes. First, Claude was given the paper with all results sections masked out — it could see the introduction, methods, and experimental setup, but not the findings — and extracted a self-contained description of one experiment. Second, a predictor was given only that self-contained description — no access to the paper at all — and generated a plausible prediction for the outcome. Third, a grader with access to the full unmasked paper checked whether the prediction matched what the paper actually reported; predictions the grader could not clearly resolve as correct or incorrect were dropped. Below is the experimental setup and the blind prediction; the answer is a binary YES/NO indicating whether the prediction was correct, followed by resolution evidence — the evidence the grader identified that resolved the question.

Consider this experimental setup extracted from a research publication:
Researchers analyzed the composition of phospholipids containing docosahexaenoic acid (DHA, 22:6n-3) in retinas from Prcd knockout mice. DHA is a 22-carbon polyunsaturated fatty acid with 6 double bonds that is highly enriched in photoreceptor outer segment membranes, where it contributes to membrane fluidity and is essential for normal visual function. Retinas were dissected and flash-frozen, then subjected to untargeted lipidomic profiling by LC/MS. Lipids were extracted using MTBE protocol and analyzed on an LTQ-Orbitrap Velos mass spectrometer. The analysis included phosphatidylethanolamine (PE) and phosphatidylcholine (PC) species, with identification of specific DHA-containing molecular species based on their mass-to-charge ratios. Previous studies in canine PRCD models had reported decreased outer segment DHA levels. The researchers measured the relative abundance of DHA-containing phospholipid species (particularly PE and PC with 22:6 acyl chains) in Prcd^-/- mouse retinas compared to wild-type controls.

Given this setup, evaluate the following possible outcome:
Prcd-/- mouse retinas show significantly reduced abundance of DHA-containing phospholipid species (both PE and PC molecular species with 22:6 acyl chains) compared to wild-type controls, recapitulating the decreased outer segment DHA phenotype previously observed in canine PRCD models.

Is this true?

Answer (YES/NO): YES